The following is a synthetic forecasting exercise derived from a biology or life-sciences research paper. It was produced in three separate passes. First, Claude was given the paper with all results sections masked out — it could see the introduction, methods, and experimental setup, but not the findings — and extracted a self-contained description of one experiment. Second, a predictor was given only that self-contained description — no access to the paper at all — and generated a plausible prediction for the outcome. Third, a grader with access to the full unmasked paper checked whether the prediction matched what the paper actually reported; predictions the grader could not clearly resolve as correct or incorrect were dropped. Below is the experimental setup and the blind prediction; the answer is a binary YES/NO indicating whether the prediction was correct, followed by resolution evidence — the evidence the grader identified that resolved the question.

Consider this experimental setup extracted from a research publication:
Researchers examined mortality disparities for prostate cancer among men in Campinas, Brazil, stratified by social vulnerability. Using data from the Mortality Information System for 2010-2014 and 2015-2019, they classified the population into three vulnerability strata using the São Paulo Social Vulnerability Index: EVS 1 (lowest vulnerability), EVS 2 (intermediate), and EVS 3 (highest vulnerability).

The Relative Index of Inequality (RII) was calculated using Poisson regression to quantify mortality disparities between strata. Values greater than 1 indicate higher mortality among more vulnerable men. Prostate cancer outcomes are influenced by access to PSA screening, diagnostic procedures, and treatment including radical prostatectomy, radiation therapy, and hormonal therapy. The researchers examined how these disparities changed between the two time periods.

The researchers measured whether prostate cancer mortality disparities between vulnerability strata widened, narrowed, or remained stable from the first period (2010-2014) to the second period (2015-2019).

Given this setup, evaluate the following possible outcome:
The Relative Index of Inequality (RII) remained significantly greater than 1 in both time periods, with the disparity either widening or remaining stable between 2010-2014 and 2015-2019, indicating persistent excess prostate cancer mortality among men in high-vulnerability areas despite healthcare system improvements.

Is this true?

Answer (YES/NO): YES